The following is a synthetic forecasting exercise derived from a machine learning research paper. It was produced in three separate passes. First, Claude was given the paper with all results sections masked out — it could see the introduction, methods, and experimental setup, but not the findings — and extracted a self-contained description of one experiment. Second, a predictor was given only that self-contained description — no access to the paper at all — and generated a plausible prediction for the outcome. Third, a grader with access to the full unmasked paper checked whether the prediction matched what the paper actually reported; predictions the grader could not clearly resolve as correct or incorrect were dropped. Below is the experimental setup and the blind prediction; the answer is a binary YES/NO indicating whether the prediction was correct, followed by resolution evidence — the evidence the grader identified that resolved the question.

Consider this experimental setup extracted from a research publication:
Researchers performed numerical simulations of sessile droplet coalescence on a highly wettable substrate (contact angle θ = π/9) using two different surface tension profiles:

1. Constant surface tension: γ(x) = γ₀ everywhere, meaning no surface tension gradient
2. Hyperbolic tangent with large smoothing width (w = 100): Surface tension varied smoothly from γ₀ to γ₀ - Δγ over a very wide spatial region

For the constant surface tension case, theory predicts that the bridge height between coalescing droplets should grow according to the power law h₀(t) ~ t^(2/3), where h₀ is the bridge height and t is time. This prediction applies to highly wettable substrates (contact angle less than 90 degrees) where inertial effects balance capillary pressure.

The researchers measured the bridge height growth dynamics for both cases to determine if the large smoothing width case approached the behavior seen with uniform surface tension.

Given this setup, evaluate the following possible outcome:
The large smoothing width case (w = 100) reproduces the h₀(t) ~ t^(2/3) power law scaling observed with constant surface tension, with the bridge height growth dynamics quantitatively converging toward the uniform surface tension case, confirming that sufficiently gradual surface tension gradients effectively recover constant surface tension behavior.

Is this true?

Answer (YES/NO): NO